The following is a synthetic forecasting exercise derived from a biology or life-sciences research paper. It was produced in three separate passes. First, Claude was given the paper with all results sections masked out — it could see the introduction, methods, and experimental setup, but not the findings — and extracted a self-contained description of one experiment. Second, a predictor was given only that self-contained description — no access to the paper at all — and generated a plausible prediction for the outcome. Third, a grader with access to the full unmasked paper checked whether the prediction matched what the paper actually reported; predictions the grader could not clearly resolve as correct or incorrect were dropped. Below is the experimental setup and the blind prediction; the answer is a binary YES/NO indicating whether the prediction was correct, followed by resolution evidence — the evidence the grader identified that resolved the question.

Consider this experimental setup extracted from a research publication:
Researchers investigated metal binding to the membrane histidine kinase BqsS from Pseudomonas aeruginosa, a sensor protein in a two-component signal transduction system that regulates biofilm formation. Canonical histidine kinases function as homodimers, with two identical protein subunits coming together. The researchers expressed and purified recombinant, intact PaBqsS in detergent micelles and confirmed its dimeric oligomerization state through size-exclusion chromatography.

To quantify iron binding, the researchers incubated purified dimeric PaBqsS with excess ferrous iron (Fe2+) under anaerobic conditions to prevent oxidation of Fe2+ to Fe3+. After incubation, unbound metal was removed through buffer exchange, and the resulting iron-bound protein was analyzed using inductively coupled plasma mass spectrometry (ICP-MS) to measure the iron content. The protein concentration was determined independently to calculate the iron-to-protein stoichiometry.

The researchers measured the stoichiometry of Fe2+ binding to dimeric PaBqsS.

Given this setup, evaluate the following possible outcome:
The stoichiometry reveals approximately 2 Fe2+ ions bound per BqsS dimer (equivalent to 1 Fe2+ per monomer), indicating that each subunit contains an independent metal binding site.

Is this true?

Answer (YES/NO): NO